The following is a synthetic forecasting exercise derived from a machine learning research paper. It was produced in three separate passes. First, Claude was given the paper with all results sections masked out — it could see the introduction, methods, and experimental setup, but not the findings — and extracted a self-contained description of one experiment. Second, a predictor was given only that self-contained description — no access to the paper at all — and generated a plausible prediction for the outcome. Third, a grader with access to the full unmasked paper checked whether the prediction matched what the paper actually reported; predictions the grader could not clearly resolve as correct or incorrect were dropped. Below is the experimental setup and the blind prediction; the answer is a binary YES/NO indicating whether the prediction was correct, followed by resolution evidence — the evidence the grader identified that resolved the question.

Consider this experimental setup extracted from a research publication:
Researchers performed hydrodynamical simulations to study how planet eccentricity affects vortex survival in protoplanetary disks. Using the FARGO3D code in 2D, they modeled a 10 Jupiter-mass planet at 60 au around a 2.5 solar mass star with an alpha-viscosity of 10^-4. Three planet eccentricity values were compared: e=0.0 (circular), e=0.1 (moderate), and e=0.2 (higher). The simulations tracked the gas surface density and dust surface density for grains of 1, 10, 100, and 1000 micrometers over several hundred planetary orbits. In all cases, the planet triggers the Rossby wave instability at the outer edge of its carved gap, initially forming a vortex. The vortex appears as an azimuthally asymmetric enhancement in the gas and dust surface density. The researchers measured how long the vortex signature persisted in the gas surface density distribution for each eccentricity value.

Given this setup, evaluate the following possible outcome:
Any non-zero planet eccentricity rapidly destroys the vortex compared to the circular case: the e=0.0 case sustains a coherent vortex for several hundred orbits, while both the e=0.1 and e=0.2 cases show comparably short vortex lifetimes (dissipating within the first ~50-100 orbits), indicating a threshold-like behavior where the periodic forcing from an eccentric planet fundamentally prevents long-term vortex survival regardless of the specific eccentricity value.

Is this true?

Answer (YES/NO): NO